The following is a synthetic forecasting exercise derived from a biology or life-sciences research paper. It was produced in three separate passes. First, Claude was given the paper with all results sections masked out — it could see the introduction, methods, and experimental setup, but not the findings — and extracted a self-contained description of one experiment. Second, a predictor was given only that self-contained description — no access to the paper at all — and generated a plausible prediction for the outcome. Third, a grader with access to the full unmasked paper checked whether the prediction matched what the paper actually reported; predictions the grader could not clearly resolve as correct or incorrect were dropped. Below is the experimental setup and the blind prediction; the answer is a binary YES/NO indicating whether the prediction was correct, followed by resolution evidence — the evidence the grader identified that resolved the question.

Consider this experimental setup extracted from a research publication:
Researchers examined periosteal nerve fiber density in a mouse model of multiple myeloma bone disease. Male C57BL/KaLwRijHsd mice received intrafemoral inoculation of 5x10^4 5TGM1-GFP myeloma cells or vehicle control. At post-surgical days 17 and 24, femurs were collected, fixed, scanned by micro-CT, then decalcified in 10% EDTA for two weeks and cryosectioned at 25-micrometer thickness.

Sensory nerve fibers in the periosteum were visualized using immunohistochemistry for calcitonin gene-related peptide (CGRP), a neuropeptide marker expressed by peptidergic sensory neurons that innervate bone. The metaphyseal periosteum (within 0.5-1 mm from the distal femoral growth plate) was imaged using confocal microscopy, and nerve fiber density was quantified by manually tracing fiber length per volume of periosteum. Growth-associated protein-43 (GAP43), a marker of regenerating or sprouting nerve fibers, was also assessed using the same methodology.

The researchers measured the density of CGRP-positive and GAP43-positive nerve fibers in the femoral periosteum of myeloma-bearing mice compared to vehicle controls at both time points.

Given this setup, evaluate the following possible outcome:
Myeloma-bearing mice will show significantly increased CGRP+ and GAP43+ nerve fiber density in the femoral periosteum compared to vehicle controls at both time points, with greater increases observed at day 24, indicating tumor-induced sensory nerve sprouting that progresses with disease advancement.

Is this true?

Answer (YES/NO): NO